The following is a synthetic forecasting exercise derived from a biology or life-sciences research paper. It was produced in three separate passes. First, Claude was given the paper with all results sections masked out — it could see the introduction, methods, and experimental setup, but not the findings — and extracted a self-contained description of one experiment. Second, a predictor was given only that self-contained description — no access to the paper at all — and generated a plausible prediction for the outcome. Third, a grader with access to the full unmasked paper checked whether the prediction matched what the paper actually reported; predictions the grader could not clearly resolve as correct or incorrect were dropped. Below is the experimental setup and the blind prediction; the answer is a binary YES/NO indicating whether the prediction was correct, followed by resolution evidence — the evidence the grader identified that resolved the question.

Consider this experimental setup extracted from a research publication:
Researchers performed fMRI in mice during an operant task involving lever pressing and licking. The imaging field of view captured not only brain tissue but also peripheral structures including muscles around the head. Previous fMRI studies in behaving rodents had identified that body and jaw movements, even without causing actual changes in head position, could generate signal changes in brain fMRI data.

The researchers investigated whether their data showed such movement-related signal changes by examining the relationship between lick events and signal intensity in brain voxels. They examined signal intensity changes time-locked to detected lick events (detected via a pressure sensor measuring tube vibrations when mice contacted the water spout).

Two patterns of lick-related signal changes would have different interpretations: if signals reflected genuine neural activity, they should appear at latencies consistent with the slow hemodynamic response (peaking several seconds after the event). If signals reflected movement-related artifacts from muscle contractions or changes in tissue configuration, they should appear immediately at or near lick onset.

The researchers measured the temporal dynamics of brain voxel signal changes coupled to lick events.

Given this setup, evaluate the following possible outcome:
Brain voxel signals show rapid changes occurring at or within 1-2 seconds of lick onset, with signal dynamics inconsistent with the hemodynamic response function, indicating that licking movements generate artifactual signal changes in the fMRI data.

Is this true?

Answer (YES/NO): YES